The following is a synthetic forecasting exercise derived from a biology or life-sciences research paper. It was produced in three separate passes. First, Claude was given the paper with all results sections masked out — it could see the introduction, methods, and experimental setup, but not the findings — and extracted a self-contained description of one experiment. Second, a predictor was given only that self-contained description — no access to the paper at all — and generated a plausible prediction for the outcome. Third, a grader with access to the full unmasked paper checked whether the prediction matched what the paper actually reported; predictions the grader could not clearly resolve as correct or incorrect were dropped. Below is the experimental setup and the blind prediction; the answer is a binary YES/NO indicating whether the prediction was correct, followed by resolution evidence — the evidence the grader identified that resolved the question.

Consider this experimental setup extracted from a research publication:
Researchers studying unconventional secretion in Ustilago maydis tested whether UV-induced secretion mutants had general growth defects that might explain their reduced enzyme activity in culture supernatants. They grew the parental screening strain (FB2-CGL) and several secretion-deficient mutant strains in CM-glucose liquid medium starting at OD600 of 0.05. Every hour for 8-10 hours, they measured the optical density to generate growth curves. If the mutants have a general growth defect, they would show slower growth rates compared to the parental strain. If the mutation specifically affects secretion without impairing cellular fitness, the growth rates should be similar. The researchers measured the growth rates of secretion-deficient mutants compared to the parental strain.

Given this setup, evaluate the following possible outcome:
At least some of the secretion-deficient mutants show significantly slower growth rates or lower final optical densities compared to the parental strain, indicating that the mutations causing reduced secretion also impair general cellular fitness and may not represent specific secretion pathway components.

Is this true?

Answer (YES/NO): NO